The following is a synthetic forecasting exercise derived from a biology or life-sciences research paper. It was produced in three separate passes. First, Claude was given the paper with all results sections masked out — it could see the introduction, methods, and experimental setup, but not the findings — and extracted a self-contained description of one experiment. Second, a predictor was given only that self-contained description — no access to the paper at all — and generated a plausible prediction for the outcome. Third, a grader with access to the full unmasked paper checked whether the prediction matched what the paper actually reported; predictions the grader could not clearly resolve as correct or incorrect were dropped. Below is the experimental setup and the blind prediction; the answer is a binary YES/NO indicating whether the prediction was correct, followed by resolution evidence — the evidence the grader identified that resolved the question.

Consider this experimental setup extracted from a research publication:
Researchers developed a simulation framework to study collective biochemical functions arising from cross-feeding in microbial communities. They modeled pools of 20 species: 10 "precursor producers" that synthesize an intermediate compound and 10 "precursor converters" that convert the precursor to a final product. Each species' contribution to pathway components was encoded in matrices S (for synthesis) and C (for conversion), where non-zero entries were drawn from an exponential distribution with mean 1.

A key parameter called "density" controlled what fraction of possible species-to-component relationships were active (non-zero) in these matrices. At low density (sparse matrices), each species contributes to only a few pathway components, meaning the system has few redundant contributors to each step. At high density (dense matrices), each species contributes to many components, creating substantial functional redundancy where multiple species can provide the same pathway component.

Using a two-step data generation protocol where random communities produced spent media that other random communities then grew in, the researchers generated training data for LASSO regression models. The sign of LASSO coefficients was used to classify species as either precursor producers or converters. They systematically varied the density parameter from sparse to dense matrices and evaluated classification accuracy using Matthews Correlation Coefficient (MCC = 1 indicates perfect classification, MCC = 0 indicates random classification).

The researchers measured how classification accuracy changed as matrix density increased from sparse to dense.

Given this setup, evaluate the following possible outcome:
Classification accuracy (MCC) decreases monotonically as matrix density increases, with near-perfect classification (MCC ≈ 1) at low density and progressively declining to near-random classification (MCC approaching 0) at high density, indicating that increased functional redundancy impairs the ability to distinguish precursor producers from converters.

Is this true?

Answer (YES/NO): NO